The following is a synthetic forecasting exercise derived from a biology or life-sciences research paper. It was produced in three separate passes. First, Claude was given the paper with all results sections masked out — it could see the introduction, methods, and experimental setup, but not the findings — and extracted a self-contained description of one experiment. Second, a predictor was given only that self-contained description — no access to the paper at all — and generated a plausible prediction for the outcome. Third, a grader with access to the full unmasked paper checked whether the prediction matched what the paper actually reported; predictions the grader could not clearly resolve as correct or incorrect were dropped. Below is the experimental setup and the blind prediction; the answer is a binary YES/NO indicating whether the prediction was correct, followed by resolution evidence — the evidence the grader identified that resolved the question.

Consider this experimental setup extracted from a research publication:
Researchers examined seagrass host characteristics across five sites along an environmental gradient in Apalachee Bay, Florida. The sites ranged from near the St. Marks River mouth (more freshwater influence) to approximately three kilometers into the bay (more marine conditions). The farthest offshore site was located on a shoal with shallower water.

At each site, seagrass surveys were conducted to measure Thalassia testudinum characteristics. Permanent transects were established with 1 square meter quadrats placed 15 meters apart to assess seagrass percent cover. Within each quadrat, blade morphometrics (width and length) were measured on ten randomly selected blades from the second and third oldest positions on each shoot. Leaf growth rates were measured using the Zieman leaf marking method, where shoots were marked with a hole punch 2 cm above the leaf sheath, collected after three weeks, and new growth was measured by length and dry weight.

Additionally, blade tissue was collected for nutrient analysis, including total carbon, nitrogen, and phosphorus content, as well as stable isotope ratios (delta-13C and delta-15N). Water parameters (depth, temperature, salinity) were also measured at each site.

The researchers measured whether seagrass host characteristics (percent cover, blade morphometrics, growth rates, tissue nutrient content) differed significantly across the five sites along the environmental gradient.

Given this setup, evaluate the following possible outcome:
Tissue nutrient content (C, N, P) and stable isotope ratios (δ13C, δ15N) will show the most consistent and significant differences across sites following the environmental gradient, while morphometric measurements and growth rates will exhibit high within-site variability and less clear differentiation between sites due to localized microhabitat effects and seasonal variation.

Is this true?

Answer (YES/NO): NO